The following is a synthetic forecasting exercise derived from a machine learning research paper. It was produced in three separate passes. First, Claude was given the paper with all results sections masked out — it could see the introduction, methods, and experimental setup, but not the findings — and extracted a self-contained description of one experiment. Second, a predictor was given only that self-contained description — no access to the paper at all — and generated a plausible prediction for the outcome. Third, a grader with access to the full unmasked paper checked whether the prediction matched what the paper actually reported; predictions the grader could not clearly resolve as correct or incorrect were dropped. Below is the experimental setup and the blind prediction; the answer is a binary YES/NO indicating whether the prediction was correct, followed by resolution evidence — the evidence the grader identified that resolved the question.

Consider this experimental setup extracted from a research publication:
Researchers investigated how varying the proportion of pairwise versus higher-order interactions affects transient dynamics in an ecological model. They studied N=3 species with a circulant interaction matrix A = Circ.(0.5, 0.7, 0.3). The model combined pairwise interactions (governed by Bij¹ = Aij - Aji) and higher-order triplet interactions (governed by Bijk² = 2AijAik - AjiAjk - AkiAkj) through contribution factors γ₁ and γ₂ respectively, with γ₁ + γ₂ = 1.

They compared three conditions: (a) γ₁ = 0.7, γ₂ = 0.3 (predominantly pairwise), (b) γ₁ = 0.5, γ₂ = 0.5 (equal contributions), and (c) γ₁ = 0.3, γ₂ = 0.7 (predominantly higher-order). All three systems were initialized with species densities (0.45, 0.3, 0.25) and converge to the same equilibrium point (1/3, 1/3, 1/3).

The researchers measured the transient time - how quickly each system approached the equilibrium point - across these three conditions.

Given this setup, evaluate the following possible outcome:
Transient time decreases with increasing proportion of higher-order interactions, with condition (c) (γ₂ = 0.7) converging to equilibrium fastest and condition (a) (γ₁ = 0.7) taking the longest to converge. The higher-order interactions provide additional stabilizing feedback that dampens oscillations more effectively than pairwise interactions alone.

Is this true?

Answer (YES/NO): YES